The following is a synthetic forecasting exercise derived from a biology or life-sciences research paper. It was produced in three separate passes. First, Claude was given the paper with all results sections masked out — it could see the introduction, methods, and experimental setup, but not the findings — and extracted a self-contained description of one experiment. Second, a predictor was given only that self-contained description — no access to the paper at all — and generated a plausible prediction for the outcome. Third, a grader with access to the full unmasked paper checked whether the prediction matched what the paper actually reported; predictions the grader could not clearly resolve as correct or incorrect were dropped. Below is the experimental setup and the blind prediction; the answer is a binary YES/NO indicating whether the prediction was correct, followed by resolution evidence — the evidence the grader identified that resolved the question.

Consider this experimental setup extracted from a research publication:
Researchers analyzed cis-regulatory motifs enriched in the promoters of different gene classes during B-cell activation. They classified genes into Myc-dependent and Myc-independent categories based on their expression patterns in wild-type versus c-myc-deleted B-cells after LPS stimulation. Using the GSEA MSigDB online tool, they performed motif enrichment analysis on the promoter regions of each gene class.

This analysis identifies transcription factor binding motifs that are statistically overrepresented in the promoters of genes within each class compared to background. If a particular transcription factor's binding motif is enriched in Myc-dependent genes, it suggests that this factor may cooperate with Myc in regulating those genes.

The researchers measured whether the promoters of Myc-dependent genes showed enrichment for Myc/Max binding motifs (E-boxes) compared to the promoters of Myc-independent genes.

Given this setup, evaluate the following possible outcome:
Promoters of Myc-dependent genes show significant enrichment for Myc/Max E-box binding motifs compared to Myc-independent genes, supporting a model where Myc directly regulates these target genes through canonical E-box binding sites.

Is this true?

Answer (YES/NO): YES